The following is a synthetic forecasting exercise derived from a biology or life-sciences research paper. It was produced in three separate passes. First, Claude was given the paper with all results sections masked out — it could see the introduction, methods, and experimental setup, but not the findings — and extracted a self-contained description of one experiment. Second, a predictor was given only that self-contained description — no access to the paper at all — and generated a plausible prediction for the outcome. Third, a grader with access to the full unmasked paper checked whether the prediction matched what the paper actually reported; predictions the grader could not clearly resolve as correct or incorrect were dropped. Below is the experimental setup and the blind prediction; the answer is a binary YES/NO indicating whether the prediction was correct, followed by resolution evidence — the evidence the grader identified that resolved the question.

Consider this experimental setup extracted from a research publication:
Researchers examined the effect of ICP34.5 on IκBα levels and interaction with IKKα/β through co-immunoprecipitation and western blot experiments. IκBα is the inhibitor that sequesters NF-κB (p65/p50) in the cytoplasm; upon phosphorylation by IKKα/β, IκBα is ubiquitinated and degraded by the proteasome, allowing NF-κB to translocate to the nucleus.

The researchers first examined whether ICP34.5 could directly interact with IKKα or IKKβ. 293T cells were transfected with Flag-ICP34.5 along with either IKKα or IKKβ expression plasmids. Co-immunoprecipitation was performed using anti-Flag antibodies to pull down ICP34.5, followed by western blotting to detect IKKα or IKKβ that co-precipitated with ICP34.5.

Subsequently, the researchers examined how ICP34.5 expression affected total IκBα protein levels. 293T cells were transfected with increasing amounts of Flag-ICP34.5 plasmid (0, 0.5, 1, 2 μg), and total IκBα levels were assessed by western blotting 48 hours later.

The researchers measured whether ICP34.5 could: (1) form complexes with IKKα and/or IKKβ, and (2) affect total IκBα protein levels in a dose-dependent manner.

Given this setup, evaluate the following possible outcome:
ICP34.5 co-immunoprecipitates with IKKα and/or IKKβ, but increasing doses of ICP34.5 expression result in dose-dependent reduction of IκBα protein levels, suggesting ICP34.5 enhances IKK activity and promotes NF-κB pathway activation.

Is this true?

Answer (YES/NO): NO